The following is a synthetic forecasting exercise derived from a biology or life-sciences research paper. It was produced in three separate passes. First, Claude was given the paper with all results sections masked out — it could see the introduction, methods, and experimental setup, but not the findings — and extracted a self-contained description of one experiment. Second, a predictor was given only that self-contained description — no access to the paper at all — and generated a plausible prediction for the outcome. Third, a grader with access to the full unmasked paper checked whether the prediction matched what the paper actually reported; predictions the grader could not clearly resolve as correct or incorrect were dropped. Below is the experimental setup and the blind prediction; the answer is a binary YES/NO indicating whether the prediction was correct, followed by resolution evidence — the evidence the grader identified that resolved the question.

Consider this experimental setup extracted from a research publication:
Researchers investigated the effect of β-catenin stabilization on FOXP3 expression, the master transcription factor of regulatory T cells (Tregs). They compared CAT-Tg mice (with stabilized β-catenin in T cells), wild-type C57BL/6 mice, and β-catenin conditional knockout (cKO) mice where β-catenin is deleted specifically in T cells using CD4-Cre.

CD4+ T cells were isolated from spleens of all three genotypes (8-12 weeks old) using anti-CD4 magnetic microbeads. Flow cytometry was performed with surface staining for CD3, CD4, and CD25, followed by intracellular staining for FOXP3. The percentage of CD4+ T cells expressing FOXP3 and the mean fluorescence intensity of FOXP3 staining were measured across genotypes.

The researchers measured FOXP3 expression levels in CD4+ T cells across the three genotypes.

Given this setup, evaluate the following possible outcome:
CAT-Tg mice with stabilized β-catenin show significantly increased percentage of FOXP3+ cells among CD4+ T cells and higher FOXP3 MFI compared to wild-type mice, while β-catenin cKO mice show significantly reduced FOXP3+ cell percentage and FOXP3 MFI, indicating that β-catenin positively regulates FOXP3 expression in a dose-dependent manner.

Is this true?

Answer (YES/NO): YES